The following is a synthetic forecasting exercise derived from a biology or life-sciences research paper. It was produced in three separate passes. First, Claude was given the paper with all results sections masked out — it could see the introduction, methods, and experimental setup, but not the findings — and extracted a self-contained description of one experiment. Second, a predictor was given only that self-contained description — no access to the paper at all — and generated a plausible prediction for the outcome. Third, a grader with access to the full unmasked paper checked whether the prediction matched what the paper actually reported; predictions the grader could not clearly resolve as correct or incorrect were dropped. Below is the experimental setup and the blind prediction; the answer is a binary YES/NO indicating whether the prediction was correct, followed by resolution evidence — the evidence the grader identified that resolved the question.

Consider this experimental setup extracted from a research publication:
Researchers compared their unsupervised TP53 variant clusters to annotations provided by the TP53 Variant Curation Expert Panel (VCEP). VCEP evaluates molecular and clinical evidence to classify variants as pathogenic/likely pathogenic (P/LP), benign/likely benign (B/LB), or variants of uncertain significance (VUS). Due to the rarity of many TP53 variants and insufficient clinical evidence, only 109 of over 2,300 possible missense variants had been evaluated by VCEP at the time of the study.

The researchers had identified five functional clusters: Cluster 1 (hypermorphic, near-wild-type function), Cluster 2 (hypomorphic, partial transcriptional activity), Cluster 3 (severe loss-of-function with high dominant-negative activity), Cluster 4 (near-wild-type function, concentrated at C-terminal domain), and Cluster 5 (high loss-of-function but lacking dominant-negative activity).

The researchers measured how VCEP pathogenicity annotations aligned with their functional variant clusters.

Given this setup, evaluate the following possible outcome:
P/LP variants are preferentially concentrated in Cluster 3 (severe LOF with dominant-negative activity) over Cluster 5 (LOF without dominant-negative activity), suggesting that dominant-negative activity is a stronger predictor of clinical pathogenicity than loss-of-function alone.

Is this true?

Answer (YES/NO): YES